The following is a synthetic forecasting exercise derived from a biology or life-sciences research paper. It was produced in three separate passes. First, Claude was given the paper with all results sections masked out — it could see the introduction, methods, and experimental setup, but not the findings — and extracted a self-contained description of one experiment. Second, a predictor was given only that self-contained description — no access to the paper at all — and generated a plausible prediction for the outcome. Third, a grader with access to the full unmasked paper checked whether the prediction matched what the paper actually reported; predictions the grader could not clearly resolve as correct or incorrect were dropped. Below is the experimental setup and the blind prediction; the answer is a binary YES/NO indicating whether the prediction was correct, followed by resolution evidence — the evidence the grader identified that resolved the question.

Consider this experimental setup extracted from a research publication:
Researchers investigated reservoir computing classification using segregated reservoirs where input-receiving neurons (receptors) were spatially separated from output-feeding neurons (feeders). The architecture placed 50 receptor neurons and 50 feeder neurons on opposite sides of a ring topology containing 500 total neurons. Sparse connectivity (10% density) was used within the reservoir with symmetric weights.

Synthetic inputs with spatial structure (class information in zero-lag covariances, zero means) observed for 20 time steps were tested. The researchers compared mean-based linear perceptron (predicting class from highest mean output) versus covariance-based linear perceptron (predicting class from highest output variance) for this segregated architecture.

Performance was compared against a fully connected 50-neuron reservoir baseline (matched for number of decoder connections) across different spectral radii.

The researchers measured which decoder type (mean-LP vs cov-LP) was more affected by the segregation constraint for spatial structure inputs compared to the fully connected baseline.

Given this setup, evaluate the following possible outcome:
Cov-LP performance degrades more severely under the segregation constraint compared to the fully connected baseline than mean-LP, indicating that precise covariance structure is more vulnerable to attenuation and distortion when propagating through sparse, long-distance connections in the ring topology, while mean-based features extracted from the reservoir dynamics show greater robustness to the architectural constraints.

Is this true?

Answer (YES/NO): YES